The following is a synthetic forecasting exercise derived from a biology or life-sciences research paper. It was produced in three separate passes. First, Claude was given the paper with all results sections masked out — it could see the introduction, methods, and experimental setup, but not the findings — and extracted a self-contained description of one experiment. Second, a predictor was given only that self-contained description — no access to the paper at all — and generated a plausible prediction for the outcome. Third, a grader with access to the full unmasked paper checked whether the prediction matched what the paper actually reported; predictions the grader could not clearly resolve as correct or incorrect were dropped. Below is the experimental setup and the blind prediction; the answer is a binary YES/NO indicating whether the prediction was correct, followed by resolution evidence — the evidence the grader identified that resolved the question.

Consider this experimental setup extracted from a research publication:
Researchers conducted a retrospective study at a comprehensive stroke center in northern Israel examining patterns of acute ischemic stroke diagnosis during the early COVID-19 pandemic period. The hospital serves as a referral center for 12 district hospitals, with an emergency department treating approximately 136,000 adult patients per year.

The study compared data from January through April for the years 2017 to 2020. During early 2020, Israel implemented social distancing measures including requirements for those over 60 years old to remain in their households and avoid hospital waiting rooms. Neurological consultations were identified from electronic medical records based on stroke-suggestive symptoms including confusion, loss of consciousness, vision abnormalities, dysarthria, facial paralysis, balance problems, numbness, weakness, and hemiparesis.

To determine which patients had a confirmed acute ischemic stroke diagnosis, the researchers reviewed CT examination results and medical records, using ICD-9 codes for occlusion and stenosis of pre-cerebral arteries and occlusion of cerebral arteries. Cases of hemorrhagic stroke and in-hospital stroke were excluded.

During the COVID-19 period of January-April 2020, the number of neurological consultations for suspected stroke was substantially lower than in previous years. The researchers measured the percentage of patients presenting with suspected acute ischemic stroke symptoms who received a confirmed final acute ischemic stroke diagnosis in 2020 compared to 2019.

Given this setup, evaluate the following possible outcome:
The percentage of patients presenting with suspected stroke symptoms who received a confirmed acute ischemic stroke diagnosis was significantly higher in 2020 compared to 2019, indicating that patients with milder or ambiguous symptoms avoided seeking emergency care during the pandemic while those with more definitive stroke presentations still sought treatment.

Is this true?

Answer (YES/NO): NO